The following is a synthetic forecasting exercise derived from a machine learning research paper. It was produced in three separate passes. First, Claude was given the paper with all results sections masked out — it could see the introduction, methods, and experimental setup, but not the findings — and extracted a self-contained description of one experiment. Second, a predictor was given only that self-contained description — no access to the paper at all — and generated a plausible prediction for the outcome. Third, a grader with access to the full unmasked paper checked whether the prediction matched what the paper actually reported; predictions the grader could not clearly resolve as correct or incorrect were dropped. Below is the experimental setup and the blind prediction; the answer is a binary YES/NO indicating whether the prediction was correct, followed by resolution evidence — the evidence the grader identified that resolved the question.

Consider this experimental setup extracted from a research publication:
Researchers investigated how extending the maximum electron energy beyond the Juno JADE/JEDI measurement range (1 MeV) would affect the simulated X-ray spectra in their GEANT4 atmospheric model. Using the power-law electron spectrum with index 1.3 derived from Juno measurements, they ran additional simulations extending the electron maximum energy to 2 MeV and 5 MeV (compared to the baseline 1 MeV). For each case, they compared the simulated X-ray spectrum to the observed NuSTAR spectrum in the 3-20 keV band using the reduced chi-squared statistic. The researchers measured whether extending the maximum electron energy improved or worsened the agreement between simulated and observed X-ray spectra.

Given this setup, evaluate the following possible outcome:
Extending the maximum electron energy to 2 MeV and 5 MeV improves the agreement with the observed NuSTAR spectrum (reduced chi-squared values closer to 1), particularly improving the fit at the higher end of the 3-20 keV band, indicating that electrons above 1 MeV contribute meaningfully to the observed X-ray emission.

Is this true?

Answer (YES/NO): NO